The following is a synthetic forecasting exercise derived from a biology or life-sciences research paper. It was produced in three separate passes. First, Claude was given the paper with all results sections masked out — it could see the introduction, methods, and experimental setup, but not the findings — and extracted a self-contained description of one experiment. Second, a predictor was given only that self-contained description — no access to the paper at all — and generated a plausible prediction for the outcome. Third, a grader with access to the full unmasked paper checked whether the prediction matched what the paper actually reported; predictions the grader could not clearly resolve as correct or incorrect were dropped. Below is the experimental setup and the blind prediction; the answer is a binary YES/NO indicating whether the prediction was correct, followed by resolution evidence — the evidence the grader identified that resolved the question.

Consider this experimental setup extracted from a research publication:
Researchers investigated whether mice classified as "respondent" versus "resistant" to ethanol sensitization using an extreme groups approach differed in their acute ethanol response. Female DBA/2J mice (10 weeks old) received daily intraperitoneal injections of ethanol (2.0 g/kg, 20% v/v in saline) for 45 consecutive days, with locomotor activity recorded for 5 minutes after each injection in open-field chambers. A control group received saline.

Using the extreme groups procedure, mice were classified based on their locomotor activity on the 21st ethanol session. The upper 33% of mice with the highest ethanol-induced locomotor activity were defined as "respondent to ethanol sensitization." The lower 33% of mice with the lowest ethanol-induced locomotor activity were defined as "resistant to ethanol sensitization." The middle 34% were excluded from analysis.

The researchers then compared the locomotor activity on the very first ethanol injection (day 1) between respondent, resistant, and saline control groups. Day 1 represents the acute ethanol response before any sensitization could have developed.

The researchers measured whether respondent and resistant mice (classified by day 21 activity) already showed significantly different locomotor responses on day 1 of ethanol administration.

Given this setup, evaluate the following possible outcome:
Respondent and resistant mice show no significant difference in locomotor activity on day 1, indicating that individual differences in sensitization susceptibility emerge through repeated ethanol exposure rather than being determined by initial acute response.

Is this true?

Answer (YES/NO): NO